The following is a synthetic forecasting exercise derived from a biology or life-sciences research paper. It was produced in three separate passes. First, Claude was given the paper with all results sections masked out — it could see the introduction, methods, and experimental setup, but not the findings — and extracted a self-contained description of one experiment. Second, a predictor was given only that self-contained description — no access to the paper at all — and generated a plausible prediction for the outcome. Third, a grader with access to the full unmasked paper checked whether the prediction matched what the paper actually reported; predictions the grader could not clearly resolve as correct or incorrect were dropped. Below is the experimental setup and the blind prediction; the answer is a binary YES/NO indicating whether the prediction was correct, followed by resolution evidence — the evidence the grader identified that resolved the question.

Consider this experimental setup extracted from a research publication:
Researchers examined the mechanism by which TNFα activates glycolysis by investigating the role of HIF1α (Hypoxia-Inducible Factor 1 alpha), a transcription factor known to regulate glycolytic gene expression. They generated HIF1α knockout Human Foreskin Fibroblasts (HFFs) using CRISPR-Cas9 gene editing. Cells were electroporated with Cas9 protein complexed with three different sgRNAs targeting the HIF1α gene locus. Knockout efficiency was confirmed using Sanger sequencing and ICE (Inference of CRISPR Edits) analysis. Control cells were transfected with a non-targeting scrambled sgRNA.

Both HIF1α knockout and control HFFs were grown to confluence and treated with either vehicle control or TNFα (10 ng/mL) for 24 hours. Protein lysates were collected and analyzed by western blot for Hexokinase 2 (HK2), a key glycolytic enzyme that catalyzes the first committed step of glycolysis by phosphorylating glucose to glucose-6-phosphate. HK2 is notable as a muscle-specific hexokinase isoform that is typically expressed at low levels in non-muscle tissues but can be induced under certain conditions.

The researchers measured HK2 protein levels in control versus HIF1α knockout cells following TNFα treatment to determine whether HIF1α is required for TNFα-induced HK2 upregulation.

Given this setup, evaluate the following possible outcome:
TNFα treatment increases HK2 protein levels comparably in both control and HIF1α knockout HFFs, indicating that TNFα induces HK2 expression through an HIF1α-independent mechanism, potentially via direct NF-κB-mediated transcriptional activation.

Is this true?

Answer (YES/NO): NO